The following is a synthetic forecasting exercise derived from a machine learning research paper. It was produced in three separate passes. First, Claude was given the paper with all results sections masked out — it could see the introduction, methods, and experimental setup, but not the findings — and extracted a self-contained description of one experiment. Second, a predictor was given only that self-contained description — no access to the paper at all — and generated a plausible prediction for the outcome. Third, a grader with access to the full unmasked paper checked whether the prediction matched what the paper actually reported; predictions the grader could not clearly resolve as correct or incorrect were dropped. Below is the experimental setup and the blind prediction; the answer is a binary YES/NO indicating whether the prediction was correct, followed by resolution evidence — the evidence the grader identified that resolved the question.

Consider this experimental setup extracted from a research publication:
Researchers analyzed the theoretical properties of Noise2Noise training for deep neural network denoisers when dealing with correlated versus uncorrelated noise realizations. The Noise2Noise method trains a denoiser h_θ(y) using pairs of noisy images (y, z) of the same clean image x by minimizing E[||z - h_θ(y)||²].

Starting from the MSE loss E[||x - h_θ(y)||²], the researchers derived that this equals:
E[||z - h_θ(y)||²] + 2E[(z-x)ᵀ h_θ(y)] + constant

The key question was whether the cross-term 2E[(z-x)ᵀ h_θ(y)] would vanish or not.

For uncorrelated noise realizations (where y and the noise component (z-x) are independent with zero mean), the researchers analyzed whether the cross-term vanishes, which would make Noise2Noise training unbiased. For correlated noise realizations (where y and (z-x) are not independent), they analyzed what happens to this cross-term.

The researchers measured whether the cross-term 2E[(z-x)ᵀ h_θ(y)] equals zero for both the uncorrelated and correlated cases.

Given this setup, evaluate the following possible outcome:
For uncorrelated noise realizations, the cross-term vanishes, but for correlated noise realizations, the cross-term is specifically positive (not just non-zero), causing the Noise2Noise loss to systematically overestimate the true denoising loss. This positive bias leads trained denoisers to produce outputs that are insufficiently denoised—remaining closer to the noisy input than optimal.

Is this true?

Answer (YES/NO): NO